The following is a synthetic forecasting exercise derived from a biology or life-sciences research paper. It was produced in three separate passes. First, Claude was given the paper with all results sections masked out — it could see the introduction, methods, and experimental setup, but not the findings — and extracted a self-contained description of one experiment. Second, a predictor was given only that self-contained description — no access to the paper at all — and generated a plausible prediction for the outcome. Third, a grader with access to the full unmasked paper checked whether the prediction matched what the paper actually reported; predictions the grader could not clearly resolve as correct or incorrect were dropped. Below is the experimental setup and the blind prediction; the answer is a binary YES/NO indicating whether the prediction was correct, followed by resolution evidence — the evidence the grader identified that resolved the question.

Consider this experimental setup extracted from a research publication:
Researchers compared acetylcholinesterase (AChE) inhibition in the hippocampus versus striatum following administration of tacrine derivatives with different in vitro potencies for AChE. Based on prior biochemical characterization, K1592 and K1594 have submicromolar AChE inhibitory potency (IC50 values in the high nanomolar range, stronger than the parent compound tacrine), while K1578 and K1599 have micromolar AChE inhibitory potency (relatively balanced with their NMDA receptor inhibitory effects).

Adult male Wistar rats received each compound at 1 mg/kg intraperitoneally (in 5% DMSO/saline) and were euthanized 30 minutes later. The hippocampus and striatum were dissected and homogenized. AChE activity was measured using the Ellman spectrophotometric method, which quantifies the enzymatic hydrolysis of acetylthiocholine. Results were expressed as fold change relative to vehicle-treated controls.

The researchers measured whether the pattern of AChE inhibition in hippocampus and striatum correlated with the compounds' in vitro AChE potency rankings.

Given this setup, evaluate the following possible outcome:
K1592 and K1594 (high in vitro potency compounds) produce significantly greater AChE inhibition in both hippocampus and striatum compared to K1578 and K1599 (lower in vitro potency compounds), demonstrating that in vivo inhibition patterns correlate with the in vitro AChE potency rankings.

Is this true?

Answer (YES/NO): NO